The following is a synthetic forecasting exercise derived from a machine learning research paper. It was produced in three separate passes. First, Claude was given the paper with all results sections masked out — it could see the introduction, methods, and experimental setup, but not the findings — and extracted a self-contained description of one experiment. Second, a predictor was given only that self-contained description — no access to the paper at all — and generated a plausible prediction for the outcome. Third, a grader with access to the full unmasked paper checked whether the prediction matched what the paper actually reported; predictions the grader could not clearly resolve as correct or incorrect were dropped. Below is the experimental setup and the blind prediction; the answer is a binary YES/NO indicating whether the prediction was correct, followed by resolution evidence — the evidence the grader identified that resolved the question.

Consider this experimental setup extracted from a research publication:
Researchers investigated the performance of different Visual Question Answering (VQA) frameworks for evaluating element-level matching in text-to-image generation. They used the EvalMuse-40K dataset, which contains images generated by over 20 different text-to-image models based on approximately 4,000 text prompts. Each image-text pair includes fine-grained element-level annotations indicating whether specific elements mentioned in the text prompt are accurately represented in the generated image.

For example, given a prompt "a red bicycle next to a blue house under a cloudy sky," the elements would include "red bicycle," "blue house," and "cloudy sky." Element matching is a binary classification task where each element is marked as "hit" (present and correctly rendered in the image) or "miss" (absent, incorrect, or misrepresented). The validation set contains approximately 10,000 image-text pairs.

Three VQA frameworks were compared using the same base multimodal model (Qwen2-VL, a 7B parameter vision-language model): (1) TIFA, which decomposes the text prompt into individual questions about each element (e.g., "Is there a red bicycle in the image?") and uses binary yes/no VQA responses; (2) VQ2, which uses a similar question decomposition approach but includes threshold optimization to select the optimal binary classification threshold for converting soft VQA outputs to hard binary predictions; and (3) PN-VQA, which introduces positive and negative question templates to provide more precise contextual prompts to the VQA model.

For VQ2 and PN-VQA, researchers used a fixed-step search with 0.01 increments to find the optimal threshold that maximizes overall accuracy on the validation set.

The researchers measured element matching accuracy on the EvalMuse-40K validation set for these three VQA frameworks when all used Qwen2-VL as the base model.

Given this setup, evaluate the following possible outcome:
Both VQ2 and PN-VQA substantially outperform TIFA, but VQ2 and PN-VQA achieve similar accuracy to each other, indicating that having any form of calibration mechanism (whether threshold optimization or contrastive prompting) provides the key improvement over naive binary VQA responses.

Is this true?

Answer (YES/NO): YES